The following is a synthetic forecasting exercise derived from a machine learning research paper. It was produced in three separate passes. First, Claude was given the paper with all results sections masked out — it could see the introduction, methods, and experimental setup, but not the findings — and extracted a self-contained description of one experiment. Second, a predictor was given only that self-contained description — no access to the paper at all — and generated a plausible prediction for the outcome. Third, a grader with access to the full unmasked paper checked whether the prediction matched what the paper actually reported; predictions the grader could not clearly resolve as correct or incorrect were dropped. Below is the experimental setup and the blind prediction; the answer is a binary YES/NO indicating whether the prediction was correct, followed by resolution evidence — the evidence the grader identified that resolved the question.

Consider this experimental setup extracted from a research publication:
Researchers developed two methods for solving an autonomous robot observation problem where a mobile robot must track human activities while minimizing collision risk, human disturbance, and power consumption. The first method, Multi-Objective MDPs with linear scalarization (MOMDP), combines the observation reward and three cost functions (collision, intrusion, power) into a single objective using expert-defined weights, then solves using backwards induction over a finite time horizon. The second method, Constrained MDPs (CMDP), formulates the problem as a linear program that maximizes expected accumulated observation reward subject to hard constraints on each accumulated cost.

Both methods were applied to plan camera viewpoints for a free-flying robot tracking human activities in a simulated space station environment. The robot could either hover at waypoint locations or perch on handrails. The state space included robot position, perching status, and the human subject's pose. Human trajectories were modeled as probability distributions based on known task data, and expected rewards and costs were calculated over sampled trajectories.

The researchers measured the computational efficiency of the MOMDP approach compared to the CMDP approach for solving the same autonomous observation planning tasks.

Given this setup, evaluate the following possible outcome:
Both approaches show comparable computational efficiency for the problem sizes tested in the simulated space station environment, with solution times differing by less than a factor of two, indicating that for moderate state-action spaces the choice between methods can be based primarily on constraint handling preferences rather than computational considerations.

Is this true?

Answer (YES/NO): NO